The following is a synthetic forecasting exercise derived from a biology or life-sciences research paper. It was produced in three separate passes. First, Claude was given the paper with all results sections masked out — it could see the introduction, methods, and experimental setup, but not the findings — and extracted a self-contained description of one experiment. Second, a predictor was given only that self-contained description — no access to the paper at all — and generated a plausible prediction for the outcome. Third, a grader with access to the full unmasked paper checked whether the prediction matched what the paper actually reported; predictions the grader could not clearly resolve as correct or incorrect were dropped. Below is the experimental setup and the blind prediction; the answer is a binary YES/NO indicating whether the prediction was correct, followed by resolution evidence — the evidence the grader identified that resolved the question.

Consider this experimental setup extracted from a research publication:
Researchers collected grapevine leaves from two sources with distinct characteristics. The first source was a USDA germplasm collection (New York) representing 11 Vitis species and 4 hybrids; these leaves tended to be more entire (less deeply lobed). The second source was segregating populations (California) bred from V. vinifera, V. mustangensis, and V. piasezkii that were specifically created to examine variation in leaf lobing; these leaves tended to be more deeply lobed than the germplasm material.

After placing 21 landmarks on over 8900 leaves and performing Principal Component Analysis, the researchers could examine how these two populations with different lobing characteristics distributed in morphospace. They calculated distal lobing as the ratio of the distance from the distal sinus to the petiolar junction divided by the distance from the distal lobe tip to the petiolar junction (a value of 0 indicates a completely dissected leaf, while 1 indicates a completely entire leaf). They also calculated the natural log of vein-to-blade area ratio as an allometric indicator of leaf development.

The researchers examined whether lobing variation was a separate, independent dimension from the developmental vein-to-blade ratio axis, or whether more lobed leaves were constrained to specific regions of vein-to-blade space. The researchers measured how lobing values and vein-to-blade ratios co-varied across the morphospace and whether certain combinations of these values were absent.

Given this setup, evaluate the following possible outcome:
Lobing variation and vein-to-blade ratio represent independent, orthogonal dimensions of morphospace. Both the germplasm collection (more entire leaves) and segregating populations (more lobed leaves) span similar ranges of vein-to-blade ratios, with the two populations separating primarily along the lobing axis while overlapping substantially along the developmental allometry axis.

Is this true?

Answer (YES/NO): NO